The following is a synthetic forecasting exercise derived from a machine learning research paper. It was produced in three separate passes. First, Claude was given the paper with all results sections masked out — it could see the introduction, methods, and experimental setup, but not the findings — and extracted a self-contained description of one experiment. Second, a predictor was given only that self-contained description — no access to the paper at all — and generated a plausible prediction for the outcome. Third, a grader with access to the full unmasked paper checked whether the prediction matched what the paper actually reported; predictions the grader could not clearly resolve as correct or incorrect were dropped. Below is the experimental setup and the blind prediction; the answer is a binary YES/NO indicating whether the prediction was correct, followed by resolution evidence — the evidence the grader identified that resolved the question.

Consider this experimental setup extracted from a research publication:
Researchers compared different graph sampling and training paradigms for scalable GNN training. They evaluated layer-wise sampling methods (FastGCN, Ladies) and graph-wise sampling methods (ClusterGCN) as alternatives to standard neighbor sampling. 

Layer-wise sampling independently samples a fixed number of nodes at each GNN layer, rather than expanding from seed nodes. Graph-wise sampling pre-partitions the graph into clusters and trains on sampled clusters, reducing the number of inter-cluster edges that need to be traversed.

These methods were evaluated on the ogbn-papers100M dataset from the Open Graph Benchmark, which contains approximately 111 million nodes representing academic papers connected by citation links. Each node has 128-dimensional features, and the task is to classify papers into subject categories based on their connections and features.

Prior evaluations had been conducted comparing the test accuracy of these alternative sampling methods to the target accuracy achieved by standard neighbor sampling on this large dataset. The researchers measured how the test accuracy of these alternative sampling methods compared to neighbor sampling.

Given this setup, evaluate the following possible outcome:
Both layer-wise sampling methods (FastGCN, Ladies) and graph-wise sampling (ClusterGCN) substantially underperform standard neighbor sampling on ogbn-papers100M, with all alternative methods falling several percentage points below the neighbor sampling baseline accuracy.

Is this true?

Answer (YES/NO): YES